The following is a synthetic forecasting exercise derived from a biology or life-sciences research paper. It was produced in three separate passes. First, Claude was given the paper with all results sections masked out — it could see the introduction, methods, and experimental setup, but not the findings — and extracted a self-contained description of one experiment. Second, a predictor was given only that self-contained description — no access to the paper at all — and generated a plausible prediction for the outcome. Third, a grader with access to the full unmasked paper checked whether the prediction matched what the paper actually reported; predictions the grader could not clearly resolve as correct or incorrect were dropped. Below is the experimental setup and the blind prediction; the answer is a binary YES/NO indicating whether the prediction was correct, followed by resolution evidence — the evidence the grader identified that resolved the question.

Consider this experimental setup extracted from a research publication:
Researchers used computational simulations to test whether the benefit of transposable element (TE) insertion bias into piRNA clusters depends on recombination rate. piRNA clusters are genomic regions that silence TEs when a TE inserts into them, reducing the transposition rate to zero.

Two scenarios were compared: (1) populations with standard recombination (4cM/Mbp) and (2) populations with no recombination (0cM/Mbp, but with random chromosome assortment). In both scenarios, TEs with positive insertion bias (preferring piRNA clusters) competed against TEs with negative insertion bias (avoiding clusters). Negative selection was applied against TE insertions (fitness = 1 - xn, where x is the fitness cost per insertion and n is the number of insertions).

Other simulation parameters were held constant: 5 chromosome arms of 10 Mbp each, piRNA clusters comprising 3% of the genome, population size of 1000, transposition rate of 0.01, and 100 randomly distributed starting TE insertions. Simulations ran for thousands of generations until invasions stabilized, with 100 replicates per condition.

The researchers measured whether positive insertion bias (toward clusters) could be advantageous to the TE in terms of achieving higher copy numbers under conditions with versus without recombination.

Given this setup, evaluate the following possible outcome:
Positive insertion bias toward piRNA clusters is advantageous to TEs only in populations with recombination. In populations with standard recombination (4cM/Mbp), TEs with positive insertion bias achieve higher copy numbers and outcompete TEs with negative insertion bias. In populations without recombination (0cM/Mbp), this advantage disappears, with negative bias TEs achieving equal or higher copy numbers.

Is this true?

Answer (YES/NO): NO